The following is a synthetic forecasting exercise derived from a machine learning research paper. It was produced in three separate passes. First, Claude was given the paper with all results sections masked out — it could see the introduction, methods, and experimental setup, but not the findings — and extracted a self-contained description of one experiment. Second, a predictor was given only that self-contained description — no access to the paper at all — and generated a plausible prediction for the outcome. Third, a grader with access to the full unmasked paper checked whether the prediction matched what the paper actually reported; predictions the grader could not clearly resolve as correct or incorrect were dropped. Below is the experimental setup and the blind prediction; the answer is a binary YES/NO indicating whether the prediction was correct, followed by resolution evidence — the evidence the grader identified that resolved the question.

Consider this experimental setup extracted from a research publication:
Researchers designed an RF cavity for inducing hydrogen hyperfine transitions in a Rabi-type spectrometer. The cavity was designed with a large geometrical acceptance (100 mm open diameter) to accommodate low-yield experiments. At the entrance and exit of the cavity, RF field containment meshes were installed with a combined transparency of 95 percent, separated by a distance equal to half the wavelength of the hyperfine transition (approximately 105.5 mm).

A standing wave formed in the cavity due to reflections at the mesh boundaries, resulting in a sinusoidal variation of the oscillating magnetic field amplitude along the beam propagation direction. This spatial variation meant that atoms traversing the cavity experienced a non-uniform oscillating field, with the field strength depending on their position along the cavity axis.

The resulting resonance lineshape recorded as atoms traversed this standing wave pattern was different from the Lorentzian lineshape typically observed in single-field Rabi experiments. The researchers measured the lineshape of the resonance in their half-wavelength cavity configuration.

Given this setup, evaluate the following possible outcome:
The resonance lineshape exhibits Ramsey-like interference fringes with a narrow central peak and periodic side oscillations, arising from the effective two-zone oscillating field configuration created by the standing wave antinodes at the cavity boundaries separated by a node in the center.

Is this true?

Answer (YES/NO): NO